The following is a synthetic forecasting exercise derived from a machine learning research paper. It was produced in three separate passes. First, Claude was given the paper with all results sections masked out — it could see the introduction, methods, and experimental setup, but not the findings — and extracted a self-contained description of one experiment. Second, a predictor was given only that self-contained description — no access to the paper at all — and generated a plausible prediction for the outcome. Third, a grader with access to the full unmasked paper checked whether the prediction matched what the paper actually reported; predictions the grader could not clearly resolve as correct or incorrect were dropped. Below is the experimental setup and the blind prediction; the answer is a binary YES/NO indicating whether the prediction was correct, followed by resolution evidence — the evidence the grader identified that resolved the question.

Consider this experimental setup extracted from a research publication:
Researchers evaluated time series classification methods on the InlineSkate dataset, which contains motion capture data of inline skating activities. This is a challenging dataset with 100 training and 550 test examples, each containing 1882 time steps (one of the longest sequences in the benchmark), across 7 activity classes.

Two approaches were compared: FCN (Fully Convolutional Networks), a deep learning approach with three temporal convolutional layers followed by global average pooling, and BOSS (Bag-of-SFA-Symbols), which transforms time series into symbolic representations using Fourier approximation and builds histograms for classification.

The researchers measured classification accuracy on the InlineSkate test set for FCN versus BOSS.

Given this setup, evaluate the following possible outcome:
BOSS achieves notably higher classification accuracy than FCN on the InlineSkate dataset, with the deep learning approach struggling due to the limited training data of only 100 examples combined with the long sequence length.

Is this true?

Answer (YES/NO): YES